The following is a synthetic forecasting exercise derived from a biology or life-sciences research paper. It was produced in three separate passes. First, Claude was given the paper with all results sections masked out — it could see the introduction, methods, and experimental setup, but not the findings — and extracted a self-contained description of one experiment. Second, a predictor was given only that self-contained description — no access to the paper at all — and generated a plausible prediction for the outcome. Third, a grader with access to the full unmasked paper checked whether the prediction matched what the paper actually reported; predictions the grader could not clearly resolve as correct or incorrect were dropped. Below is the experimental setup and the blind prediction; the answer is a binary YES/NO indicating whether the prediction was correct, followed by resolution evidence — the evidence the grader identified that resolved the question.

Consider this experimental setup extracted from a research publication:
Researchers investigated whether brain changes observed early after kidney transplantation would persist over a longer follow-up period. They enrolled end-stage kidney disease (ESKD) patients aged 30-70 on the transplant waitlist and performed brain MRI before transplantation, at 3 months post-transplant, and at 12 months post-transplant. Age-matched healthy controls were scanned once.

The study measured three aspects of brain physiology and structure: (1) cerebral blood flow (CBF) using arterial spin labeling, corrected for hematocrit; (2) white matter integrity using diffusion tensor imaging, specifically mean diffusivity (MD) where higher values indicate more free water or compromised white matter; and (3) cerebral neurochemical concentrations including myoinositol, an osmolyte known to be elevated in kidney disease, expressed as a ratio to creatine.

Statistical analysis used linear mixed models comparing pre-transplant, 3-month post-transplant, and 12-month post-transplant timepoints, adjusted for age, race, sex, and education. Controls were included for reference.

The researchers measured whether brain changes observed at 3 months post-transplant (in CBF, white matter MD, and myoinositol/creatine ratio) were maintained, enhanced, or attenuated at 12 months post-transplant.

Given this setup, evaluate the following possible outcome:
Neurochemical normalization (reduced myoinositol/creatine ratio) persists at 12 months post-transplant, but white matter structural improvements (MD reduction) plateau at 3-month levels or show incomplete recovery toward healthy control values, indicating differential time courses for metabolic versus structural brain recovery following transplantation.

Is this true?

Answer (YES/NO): NO